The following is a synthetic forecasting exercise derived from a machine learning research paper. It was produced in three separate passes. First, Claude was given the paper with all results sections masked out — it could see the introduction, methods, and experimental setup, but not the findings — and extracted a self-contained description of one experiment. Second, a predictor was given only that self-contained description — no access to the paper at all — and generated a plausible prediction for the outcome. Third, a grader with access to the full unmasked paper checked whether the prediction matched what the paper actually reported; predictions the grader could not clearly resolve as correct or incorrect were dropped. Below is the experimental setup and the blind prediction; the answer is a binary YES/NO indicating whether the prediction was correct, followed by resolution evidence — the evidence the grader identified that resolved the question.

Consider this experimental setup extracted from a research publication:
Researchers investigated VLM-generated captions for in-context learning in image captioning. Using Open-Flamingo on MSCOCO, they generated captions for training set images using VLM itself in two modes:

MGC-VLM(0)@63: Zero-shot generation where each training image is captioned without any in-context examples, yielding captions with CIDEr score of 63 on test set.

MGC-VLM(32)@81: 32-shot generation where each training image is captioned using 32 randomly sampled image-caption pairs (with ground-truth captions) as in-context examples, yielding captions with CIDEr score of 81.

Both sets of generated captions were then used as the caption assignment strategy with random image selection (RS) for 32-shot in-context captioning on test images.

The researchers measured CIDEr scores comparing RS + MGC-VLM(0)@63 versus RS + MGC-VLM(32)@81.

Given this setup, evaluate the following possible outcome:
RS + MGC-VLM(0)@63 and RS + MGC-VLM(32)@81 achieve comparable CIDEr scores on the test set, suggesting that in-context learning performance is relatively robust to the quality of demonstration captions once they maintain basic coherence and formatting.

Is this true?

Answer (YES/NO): NO